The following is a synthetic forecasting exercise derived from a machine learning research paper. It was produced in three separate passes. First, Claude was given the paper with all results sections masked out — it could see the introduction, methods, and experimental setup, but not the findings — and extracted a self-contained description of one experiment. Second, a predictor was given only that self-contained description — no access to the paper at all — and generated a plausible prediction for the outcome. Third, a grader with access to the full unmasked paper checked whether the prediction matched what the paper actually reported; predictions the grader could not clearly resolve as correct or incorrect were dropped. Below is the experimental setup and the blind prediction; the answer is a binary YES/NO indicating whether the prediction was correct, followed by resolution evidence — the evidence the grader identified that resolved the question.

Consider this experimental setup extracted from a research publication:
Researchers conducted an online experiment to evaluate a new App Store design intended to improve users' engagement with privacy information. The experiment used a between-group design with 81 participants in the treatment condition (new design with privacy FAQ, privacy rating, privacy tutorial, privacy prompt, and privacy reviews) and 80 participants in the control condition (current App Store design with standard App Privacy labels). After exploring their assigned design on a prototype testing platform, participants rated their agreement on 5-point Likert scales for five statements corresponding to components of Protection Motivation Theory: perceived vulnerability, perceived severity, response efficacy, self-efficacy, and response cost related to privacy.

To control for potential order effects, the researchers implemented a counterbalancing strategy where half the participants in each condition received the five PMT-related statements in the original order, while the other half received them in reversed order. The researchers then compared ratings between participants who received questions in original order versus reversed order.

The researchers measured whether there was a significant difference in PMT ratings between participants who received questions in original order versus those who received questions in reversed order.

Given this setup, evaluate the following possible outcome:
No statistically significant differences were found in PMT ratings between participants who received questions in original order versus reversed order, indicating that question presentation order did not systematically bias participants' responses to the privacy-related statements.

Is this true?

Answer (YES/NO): YES